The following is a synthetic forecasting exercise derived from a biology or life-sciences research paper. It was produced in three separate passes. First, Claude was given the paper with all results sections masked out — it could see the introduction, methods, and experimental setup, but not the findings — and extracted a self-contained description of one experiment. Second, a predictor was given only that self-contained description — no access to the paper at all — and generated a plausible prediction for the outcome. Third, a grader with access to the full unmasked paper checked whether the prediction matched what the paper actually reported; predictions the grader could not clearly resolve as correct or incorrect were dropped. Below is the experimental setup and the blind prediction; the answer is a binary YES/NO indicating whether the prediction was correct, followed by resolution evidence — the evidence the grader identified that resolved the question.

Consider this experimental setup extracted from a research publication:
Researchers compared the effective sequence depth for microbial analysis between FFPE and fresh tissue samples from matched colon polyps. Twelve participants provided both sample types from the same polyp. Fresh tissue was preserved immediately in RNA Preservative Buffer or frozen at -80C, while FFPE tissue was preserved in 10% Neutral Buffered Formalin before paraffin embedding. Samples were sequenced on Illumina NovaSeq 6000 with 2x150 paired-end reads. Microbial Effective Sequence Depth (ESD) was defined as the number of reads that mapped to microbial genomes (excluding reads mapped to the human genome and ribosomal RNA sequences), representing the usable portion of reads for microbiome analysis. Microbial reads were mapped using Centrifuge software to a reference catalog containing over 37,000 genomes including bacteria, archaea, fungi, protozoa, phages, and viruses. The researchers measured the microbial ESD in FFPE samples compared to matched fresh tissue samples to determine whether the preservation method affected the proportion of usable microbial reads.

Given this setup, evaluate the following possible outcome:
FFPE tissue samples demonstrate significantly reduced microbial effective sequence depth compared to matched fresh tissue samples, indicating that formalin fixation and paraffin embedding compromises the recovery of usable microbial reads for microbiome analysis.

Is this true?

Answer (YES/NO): NO